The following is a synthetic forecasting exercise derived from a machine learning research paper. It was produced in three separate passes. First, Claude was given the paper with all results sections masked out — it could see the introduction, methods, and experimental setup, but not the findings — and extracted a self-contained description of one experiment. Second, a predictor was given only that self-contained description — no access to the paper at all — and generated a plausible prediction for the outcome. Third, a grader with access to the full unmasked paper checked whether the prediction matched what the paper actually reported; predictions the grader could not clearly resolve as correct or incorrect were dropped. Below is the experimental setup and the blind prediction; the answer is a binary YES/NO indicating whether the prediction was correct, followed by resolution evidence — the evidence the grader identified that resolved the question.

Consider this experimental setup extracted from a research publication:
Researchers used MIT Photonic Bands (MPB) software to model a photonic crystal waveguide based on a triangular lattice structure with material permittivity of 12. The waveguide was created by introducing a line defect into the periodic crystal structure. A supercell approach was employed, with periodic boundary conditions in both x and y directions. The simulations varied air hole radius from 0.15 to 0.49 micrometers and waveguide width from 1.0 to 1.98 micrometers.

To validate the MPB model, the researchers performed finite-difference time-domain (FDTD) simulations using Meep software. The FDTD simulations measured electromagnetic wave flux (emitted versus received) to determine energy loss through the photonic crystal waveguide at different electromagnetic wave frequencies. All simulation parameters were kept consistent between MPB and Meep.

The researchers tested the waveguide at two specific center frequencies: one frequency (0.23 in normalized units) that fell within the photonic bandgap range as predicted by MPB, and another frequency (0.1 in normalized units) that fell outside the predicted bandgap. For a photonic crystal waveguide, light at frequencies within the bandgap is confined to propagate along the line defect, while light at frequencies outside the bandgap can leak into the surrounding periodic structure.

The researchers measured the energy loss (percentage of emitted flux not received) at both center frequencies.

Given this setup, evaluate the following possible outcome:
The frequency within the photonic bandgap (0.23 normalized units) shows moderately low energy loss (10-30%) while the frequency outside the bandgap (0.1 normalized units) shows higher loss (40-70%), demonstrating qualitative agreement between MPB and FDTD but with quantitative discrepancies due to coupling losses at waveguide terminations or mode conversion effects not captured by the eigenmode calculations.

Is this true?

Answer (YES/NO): NO